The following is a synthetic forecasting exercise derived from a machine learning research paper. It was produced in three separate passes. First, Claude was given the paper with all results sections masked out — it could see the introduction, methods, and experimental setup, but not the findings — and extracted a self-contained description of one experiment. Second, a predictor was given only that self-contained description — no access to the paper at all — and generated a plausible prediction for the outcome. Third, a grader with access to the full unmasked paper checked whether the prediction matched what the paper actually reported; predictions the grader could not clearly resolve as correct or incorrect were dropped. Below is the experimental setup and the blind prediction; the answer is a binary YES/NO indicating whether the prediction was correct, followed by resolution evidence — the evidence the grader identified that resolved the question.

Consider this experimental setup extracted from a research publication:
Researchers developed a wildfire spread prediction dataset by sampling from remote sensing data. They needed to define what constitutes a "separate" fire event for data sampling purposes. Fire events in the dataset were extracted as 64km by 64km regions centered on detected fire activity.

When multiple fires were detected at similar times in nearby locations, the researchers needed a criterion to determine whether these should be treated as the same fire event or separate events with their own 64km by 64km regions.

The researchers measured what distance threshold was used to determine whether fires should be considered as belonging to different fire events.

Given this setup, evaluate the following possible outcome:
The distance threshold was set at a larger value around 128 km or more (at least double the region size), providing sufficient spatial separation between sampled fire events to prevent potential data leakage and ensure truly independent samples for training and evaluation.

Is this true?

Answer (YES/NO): NO